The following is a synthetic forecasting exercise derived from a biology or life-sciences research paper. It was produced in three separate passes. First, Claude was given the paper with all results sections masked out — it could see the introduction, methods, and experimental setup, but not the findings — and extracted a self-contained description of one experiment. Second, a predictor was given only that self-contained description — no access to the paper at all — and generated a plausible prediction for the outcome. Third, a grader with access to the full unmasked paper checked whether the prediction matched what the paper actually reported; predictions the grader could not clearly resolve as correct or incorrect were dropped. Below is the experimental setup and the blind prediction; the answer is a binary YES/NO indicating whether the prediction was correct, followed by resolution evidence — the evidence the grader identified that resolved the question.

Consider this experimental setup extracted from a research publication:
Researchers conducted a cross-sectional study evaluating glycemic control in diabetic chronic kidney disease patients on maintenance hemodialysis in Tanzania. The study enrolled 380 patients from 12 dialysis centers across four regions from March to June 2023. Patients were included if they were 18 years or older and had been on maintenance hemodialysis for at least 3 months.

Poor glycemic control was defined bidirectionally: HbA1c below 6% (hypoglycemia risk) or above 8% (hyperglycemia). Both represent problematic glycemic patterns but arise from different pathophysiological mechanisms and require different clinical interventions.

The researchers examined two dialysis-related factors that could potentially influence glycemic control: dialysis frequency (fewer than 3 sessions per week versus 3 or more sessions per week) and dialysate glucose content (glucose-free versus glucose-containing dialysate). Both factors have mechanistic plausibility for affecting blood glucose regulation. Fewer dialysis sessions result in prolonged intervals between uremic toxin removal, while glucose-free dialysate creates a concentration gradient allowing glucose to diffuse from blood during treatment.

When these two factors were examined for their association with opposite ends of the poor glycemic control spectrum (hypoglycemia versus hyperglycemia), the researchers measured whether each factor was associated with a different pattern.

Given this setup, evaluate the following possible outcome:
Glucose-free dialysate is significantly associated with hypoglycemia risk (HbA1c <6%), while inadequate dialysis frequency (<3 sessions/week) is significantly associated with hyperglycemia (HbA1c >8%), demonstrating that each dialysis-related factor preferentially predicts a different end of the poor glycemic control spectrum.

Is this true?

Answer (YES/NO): YES